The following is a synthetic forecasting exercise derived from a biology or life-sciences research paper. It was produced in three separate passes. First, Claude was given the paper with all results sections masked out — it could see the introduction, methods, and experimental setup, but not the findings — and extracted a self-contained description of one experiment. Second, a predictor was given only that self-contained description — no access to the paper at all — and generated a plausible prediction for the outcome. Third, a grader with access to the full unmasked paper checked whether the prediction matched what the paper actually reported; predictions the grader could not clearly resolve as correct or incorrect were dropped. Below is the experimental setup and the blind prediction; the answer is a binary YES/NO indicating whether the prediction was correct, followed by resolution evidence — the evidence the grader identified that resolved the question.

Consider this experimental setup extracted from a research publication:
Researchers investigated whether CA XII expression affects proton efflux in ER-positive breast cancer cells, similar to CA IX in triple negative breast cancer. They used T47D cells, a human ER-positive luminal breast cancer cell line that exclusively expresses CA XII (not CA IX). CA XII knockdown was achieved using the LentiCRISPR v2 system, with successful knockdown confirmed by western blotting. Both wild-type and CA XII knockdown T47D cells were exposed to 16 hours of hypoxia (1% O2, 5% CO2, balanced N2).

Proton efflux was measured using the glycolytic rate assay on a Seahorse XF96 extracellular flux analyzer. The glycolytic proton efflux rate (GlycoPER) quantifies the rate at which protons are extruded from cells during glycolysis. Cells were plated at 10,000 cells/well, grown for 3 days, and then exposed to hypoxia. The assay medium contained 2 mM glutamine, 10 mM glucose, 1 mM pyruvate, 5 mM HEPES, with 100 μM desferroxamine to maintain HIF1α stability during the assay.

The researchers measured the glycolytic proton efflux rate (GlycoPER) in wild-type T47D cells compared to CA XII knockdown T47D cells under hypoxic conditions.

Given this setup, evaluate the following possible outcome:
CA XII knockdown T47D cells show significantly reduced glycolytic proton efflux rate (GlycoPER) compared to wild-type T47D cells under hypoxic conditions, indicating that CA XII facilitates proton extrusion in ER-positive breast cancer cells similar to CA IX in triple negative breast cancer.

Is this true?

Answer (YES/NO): NO